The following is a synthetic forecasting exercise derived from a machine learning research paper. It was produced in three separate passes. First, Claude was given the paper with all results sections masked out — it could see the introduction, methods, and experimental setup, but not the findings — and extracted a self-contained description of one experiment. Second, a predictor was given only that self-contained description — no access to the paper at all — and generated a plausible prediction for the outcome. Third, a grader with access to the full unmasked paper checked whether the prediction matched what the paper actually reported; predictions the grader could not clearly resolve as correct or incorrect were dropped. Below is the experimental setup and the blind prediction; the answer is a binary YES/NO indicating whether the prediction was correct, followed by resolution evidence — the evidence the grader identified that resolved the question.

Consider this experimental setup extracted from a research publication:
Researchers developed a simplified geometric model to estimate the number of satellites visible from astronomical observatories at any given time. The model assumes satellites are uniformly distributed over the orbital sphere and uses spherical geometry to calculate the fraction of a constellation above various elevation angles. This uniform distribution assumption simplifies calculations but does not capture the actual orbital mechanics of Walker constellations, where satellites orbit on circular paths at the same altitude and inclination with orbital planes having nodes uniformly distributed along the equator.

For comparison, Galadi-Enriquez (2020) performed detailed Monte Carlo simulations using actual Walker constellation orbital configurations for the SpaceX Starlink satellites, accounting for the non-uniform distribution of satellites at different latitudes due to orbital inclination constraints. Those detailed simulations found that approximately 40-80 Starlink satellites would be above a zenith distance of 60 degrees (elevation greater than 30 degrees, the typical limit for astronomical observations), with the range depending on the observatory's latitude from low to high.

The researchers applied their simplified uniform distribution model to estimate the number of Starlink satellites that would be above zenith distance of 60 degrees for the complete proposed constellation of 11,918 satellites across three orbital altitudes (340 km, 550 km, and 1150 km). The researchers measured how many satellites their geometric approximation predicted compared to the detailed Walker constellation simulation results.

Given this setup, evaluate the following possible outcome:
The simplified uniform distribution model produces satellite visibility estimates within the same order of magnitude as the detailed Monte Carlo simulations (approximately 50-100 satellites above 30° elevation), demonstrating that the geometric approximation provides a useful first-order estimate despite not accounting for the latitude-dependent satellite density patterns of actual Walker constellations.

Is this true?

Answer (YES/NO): YES